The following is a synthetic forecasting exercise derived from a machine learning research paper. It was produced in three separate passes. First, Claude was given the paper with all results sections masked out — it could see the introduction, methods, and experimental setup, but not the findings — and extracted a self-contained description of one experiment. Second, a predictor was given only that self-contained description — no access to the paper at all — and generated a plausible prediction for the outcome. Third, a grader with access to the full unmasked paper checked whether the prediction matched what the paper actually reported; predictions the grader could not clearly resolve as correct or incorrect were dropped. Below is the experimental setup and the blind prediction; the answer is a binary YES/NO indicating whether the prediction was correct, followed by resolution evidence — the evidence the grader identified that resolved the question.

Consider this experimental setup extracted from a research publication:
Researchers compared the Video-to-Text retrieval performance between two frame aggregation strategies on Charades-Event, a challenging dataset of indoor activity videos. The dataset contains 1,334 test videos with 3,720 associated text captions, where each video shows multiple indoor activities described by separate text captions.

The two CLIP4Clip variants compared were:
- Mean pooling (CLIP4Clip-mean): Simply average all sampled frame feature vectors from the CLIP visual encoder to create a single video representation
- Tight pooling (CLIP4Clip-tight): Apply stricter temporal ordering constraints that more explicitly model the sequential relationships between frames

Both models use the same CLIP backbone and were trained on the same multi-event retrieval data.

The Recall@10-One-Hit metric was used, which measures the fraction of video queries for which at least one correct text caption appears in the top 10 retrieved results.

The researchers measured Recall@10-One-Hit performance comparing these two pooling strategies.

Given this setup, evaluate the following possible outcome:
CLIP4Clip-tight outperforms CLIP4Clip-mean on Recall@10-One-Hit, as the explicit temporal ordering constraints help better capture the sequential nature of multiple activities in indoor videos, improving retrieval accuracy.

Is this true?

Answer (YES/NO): NO